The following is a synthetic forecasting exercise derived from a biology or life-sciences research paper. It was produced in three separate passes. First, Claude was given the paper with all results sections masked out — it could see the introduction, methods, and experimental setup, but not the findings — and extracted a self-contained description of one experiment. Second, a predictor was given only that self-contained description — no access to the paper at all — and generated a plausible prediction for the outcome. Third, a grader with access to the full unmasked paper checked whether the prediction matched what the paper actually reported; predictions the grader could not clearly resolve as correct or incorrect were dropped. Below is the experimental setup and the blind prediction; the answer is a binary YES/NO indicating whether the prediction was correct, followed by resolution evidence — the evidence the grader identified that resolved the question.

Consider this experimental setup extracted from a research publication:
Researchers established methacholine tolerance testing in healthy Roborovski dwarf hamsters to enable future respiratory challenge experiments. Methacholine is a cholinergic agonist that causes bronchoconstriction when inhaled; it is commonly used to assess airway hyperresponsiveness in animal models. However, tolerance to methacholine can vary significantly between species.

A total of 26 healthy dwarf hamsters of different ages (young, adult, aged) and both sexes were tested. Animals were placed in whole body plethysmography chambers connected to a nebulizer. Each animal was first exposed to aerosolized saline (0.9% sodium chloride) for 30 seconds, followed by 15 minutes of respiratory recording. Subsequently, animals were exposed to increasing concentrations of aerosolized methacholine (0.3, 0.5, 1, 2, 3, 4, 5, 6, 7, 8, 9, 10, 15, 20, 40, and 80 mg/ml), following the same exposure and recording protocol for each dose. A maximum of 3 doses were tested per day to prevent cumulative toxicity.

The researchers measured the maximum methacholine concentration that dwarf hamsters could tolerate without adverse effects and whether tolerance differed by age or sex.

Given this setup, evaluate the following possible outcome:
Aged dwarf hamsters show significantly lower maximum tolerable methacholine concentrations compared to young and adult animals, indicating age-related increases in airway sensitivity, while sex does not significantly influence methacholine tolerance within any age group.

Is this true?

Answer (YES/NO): NO